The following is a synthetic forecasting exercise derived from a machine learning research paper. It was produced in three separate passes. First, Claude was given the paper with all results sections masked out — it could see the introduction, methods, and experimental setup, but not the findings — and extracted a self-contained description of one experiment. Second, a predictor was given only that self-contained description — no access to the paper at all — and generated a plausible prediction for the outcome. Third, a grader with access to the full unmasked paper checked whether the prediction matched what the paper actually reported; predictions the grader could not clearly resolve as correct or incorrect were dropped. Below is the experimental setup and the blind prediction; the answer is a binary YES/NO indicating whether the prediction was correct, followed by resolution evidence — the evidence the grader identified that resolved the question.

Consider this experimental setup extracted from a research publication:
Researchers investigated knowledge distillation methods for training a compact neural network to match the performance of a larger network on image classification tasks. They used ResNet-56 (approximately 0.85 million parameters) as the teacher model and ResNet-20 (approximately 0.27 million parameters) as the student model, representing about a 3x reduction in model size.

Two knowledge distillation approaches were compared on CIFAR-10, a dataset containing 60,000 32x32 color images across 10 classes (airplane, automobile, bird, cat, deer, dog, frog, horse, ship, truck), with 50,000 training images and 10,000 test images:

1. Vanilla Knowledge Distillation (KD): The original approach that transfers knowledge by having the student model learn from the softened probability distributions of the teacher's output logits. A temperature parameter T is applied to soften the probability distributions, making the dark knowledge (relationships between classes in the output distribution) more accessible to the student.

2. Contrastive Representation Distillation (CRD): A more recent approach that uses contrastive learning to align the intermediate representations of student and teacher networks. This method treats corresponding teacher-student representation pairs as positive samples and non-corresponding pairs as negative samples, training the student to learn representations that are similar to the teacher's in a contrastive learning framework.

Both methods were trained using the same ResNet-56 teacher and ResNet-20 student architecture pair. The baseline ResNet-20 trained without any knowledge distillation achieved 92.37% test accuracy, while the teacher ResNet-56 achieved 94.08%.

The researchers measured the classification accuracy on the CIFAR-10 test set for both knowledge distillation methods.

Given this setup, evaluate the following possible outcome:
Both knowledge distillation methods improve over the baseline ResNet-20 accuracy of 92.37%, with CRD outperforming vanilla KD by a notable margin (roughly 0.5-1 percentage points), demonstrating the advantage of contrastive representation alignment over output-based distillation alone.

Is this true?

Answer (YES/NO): NO